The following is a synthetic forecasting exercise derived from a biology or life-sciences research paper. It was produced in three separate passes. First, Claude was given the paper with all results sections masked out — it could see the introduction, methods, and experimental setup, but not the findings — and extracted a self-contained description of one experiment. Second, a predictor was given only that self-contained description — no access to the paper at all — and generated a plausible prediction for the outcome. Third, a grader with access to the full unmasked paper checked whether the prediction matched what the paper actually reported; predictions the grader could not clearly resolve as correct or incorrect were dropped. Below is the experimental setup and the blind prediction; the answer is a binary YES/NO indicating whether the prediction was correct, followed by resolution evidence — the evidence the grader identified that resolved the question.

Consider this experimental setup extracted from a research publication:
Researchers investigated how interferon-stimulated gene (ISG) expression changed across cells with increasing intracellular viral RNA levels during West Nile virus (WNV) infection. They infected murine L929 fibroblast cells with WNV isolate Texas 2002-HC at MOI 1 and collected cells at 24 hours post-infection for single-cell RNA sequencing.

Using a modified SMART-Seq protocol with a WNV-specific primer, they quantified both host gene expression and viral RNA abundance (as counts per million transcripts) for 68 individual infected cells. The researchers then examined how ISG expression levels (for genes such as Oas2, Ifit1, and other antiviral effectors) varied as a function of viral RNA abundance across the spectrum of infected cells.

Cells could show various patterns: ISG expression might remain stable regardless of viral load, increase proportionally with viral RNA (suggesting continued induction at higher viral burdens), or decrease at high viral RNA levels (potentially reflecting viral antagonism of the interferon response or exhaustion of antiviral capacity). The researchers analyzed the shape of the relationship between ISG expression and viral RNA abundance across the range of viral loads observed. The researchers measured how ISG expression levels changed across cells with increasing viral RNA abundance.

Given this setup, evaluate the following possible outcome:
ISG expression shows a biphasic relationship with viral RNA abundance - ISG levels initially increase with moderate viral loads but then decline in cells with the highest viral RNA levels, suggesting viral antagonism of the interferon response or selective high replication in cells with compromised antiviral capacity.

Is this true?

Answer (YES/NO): NO